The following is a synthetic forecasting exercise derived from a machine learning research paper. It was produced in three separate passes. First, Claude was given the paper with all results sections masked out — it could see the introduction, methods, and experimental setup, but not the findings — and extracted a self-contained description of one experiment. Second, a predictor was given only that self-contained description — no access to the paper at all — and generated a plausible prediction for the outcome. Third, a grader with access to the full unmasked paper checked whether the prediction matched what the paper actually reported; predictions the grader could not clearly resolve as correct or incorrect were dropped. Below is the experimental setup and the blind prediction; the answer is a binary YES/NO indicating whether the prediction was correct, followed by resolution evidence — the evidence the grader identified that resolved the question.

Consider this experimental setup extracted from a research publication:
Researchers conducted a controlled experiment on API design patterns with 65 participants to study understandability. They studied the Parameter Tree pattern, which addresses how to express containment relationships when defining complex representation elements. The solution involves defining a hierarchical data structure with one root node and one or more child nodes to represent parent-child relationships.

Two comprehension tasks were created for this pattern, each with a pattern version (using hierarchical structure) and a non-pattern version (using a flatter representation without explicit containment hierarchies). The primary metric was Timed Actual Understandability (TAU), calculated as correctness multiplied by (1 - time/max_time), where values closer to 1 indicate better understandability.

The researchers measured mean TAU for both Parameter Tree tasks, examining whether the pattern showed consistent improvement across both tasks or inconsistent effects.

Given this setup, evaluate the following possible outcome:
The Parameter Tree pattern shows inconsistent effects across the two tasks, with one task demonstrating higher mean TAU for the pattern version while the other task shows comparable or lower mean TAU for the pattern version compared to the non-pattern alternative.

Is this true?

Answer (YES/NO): YES